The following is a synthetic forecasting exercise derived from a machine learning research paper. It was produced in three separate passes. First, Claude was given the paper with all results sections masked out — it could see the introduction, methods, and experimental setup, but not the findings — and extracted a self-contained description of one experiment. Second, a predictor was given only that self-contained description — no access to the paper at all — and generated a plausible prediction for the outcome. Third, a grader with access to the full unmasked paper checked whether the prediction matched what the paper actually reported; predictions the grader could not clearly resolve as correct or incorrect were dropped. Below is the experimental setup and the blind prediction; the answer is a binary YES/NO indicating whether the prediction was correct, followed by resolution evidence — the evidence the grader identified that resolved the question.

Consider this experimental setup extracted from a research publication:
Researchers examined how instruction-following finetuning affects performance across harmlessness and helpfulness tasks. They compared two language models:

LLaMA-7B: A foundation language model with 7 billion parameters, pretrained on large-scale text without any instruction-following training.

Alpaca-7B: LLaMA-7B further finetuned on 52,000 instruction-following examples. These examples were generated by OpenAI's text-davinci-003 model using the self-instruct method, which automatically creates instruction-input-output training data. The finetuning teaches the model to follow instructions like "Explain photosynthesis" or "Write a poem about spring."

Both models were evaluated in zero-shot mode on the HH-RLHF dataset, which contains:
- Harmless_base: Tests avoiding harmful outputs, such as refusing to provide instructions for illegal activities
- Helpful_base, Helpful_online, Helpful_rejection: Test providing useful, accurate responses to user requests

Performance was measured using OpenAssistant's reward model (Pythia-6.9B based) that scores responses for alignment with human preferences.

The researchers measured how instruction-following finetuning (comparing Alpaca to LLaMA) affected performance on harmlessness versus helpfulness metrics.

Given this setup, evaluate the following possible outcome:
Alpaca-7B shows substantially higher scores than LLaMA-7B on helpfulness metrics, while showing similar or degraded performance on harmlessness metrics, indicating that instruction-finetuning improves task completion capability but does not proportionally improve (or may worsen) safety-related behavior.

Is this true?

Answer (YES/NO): YES